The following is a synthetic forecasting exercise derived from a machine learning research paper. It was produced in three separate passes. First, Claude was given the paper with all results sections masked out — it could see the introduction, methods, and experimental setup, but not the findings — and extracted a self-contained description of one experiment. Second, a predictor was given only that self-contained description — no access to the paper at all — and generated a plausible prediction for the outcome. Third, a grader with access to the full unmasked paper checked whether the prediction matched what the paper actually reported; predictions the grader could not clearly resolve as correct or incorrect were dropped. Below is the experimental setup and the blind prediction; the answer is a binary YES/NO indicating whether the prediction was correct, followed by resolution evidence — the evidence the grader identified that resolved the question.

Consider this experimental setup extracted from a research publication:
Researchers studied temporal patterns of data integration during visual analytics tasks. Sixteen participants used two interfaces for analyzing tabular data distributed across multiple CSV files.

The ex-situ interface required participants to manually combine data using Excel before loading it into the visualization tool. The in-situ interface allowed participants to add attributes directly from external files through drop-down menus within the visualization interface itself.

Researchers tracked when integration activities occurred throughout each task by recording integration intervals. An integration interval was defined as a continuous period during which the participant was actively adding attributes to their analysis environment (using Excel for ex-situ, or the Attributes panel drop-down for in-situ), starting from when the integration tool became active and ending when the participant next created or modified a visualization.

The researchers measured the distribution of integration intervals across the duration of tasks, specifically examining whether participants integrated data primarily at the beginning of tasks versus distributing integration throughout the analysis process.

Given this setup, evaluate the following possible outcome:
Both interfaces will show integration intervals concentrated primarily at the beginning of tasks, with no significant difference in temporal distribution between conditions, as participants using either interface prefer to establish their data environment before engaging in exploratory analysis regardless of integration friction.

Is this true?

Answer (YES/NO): NO